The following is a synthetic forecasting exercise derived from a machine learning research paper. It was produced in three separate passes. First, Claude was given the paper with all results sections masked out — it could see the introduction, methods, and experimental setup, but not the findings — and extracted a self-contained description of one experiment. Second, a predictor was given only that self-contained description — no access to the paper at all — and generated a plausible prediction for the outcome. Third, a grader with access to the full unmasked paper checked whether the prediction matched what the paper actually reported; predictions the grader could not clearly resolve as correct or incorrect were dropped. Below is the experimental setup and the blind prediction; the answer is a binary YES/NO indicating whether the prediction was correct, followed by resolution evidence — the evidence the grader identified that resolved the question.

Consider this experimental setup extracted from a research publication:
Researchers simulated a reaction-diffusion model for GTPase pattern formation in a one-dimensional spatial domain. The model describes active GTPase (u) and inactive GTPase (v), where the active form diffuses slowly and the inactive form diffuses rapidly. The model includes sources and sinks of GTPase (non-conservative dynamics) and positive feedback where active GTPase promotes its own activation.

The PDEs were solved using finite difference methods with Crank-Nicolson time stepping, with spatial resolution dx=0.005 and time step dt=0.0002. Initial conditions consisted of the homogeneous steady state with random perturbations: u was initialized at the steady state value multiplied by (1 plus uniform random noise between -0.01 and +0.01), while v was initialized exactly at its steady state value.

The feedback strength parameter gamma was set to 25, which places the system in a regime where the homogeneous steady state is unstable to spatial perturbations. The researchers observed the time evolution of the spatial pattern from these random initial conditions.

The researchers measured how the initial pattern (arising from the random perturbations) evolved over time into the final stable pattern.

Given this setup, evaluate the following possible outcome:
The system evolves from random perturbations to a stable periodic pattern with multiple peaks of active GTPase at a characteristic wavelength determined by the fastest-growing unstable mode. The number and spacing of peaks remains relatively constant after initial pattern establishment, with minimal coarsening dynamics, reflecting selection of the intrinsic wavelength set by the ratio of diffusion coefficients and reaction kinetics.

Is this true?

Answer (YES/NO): NO